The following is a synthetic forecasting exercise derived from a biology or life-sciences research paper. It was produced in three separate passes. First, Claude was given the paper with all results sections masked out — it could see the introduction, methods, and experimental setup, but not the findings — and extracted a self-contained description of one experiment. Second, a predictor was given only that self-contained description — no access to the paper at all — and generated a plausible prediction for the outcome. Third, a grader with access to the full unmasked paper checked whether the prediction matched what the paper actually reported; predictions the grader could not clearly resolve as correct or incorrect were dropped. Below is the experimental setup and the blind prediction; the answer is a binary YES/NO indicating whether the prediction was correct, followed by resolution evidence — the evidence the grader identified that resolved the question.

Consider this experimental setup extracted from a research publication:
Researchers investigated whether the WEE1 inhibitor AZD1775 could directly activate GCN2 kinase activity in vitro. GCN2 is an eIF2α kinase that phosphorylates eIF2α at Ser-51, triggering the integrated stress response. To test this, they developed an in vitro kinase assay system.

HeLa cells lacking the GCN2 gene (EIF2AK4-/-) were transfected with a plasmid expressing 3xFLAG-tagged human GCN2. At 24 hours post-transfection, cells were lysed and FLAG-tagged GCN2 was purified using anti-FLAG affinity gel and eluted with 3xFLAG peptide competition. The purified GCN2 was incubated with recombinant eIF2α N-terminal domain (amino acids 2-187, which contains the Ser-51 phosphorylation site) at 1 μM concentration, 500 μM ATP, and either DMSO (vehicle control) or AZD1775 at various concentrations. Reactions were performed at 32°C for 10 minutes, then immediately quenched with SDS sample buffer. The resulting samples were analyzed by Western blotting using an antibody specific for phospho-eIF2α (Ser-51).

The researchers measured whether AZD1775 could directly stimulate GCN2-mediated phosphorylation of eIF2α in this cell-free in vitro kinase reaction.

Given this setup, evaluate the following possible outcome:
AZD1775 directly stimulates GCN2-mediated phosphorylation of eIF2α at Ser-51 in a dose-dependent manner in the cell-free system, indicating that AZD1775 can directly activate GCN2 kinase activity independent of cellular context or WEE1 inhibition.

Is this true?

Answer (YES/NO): NO